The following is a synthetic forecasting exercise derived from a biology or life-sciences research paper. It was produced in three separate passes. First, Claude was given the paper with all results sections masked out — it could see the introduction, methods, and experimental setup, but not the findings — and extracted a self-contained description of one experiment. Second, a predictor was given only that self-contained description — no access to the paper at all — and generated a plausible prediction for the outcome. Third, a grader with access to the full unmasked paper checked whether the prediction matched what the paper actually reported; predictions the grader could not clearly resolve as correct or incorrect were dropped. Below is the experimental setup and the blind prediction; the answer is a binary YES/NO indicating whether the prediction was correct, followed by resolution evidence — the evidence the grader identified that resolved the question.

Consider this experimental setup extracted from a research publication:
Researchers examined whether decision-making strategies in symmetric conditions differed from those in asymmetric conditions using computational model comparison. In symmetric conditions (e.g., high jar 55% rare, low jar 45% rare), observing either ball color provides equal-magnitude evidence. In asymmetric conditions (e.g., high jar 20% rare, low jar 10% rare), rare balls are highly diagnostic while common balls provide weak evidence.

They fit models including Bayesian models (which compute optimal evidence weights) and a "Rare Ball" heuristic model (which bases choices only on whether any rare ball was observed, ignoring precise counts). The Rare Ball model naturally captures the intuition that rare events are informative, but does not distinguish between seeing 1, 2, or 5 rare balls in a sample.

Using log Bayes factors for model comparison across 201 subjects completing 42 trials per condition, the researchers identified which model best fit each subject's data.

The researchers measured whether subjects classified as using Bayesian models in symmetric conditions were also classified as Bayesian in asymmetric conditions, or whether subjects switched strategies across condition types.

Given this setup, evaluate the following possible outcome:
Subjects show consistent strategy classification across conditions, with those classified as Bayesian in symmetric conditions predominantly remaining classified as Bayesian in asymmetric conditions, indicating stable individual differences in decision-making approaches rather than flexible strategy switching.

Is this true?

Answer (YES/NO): NO